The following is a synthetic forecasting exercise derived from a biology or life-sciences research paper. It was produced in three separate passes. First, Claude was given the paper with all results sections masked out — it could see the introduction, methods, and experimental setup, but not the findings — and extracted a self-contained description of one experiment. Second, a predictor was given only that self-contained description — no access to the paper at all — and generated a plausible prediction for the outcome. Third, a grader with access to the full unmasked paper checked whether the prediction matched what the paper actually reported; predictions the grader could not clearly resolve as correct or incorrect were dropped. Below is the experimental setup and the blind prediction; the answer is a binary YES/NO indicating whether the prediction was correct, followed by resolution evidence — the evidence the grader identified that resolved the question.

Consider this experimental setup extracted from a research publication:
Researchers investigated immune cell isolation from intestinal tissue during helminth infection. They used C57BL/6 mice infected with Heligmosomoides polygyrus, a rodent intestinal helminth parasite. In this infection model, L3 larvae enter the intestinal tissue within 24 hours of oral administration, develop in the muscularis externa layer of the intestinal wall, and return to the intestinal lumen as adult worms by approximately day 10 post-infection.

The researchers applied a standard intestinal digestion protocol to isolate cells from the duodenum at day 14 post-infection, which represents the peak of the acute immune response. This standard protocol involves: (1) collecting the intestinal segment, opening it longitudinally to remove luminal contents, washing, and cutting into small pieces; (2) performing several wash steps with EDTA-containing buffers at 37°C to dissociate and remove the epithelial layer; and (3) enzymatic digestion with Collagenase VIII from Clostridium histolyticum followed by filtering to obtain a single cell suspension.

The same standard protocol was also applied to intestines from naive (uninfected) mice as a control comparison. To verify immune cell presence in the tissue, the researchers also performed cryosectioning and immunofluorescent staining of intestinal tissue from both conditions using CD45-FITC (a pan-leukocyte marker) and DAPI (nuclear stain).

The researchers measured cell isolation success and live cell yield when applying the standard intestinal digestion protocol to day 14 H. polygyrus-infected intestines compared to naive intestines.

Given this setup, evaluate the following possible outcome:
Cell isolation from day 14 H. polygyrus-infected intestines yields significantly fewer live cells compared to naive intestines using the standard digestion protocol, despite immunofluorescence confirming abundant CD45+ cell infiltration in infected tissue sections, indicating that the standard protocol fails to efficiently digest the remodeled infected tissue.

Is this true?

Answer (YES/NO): YES